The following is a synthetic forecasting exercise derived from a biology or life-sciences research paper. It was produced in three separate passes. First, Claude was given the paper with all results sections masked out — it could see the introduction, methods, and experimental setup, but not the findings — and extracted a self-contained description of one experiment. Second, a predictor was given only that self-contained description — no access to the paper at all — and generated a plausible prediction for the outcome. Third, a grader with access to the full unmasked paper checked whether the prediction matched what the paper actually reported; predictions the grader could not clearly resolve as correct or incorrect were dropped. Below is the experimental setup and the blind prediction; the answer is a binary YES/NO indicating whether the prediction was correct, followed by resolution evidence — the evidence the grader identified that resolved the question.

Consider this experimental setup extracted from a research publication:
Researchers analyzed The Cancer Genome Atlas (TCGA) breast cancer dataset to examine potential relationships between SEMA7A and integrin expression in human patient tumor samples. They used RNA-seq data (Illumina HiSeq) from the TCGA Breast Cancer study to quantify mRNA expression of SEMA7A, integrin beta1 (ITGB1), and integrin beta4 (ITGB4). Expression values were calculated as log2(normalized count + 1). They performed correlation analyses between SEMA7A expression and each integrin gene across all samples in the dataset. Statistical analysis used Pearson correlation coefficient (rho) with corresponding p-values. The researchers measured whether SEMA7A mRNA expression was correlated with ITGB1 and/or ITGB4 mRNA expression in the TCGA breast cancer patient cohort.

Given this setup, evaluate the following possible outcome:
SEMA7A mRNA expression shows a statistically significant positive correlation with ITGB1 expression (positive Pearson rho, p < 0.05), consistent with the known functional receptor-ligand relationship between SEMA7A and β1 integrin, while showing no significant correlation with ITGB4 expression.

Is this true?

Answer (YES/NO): NO